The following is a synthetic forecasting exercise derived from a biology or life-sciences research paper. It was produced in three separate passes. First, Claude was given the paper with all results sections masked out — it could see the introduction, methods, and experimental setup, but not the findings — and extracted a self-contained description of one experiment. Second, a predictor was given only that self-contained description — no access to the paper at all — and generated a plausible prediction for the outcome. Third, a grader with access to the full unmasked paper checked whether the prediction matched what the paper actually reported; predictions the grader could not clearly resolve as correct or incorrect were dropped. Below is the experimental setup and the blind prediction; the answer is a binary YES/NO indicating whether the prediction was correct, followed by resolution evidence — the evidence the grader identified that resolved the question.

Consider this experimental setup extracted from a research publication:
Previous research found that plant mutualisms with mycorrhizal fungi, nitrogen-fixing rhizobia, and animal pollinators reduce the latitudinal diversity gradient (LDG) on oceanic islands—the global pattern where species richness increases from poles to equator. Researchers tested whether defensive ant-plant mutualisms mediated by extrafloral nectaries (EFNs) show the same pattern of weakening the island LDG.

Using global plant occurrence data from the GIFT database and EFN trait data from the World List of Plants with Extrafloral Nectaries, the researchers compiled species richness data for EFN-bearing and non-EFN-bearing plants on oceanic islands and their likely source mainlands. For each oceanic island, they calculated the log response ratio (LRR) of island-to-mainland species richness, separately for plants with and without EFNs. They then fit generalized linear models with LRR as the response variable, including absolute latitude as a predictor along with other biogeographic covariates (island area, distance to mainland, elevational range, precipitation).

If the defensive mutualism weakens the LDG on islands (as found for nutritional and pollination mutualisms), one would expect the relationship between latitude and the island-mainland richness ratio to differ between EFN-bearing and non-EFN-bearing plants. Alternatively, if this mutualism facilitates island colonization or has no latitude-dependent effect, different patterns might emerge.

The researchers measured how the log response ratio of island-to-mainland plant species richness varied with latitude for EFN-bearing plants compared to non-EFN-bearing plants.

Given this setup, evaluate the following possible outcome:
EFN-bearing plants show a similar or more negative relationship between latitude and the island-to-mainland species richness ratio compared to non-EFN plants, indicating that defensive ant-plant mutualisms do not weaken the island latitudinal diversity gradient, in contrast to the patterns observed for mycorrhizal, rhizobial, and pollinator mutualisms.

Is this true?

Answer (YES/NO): YES